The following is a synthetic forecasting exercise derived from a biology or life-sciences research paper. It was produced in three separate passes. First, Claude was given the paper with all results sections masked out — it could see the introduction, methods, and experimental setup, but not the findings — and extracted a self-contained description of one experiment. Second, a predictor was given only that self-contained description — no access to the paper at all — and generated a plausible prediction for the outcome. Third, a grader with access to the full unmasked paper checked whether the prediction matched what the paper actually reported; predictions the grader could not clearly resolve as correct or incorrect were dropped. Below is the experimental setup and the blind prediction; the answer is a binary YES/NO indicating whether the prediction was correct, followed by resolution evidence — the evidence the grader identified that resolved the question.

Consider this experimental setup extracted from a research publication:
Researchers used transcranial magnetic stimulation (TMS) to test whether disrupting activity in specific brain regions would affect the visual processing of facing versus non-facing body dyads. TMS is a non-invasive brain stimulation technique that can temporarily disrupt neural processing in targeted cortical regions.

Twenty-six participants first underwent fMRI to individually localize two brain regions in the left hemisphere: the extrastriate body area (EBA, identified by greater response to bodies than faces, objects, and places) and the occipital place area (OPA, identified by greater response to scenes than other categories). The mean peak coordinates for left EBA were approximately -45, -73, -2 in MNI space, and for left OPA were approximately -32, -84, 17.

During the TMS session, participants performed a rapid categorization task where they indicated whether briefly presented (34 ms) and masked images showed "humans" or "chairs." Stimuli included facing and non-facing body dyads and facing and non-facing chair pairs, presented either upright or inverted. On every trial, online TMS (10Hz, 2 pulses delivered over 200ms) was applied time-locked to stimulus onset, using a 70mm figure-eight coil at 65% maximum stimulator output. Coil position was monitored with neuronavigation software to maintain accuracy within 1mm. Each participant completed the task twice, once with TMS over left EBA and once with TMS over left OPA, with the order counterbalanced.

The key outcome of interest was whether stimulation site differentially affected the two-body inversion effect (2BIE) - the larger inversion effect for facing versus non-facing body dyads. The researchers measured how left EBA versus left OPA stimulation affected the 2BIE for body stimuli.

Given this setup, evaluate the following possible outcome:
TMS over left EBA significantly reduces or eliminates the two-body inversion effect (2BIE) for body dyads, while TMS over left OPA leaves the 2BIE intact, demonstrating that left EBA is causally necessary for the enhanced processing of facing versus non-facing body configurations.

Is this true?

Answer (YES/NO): YES